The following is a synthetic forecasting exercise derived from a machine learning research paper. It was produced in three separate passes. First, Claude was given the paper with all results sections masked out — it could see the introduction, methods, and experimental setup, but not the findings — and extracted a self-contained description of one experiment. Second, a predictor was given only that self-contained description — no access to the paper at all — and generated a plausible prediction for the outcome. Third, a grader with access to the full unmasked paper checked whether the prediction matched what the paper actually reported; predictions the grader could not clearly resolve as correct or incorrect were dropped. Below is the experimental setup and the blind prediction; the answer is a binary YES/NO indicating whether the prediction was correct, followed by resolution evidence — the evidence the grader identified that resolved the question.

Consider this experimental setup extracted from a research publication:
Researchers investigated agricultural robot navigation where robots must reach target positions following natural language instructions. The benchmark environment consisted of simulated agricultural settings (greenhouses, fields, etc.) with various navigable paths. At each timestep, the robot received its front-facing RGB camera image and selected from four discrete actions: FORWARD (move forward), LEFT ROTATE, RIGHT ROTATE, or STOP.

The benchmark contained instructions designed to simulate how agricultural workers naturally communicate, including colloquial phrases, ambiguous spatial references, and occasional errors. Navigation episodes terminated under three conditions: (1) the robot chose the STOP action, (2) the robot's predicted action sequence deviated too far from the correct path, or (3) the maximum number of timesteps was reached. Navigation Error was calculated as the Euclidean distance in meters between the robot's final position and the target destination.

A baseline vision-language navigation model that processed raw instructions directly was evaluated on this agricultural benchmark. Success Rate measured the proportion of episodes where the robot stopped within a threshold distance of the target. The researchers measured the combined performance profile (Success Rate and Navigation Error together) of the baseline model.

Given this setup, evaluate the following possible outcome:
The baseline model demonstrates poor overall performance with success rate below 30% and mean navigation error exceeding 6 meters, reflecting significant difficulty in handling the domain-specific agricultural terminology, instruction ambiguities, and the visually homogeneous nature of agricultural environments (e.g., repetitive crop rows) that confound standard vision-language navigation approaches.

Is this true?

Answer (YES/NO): NO